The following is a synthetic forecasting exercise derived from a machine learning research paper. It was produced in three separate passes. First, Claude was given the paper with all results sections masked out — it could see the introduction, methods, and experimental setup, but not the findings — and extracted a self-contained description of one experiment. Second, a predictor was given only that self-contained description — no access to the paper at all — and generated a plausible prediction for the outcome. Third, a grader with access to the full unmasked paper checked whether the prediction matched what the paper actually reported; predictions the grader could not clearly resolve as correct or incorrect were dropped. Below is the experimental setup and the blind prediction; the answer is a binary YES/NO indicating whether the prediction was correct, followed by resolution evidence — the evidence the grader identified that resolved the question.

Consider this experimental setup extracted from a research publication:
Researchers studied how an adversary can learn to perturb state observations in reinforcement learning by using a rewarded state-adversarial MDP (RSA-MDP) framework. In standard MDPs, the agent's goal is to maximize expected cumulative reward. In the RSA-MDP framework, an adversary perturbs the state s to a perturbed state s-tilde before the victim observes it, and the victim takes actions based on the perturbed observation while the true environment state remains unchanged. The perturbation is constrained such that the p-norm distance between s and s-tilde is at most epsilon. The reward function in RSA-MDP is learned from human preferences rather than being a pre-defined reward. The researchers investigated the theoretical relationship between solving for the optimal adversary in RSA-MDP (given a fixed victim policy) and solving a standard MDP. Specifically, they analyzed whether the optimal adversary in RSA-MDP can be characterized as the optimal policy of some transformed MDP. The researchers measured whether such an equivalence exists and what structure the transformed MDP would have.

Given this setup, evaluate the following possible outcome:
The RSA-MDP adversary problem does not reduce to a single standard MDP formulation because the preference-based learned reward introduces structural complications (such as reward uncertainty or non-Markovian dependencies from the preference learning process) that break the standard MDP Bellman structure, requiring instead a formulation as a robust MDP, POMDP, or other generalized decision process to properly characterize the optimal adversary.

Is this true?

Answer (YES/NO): NO